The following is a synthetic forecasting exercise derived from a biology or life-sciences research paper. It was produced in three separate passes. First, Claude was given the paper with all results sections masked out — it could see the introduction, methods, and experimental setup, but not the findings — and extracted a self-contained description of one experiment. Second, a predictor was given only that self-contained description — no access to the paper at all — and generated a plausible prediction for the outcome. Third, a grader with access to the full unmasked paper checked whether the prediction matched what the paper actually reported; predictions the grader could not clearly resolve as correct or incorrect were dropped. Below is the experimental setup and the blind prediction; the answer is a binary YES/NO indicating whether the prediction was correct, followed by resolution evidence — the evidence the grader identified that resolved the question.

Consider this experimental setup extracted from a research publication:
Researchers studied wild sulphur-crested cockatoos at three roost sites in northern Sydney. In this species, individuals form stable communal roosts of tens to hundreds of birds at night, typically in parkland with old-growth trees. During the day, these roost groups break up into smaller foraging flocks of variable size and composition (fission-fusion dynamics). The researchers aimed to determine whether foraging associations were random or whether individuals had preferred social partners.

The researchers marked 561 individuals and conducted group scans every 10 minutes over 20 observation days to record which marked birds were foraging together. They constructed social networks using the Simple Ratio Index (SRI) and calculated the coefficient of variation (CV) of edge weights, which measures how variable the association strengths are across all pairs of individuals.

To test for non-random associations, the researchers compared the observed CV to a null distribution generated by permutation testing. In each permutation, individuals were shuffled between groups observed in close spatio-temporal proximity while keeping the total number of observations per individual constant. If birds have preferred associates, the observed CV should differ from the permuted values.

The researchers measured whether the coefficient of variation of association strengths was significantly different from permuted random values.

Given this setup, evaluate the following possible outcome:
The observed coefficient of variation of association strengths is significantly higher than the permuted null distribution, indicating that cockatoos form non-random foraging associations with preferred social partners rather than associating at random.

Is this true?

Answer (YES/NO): NO